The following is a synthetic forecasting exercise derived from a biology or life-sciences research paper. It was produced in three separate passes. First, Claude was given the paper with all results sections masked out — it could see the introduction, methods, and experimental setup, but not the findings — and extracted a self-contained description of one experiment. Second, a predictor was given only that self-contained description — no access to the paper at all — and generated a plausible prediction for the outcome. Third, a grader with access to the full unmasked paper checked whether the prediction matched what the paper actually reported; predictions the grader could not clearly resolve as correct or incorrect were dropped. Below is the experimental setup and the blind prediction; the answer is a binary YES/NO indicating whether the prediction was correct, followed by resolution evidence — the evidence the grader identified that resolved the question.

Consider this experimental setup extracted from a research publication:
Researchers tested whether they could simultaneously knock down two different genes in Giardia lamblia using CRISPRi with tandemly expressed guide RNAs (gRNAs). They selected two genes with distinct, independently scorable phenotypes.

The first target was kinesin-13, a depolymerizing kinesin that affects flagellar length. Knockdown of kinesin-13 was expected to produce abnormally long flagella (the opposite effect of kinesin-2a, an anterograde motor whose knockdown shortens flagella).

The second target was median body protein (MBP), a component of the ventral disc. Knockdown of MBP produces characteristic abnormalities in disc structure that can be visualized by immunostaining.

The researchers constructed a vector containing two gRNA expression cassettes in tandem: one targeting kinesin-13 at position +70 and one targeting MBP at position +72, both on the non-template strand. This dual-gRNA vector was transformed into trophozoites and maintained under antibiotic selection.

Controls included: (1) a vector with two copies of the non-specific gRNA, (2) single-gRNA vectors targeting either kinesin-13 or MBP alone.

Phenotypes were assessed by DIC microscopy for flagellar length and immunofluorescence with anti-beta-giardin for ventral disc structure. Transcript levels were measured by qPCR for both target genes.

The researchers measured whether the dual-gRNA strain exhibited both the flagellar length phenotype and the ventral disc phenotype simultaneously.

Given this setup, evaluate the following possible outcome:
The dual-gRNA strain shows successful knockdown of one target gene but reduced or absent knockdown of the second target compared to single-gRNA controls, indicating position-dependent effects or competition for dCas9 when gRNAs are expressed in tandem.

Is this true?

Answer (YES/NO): NO